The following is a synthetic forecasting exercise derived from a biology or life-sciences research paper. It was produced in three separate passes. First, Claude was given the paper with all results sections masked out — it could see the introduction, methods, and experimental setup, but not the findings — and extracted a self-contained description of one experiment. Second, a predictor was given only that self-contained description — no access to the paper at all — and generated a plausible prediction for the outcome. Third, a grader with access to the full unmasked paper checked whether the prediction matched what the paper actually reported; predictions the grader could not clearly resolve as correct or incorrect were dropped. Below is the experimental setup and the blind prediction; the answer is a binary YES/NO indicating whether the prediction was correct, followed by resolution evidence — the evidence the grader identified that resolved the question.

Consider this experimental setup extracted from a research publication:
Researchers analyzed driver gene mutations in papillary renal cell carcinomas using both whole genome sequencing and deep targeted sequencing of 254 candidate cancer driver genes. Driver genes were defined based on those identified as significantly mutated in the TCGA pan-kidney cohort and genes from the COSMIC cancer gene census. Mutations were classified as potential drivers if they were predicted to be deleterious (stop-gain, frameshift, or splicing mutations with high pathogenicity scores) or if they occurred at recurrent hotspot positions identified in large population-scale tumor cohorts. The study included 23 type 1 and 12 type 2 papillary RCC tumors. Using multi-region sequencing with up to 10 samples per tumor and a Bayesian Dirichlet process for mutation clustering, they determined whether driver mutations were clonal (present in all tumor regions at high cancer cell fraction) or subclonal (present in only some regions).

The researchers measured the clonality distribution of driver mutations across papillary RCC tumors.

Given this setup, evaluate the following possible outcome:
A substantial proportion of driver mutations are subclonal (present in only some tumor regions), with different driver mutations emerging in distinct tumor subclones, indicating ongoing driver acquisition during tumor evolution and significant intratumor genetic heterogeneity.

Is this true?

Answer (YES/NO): NO